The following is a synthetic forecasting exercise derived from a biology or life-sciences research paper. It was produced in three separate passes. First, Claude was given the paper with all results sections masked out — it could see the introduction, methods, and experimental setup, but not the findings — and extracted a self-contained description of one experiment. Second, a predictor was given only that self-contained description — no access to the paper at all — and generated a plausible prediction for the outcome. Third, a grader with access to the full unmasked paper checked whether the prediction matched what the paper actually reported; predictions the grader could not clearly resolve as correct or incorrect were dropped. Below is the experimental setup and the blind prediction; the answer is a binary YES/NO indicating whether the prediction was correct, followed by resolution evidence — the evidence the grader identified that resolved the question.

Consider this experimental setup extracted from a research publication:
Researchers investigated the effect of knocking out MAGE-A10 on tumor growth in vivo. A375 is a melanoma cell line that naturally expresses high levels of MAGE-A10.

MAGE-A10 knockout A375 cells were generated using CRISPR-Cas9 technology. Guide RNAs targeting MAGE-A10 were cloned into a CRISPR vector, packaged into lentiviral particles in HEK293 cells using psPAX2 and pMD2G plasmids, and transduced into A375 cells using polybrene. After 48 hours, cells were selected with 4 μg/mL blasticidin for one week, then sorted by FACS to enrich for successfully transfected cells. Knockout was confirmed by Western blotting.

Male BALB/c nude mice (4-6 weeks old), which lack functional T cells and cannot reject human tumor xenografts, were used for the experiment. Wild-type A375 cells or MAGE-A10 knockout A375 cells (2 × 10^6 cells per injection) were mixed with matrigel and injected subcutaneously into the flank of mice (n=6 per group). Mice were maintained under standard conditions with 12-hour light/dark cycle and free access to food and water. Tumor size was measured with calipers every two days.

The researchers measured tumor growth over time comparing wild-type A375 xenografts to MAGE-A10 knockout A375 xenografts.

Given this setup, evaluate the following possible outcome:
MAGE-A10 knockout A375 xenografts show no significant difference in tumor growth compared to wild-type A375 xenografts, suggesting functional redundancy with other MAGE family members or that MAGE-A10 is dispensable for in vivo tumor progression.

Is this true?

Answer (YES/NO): NO